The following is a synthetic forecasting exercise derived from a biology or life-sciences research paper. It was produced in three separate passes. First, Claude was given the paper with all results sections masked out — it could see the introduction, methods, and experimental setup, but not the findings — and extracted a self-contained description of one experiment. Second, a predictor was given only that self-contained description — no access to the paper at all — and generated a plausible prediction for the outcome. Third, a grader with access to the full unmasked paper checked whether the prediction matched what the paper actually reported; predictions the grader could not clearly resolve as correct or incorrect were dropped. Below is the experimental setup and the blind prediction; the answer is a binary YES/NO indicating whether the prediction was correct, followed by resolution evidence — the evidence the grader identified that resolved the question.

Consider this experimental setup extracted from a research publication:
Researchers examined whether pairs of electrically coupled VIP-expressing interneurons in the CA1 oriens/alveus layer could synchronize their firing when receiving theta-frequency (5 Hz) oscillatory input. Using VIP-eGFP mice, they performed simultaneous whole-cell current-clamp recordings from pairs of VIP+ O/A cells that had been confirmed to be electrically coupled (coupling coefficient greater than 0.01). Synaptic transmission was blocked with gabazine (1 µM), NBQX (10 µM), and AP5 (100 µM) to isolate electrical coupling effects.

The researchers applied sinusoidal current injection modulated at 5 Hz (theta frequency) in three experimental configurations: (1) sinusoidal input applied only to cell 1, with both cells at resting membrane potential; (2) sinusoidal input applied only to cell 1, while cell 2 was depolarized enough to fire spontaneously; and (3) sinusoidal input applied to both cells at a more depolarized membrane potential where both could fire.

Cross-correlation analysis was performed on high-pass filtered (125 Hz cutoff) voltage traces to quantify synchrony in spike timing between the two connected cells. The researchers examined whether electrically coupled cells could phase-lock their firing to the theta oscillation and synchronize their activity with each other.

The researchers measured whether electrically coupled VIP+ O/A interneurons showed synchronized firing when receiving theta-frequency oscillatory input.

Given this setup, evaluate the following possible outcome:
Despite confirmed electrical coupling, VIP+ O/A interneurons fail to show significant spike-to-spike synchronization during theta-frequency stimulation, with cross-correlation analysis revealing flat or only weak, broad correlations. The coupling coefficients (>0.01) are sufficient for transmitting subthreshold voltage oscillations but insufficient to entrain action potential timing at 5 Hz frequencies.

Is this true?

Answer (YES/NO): YES